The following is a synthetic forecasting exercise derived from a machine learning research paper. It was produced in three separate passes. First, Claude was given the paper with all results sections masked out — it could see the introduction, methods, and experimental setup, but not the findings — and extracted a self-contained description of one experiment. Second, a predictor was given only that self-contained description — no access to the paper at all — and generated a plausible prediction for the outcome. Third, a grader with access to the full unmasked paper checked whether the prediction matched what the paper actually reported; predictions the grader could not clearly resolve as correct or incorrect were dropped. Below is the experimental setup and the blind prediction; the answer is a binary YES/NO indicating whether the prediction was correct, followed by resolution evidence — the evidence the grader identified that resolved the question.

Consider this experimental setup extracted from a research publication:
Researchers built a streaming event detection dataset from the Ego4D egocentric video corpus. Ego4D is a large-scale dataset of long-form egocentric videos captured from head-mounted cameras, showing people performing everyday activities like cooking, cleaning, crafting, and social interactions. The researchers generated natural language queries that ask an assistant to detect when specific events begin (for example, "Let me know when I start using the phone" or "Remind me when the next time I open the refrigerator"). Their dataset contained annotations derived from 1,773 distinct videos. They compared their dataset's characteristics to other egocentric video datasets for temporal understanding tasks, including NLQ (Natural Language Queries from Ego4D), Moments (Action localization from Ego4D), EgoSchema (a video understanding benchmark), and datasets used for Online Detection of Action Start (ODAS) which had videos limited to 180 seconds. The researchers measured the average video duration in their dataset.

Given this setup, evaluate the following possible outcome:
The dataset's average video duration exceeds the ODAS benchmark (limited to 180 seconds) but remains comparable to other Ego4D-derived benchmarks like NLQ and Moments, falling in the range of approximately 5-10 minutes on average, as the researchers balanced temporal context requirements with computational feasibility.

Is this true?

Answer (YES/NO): NO